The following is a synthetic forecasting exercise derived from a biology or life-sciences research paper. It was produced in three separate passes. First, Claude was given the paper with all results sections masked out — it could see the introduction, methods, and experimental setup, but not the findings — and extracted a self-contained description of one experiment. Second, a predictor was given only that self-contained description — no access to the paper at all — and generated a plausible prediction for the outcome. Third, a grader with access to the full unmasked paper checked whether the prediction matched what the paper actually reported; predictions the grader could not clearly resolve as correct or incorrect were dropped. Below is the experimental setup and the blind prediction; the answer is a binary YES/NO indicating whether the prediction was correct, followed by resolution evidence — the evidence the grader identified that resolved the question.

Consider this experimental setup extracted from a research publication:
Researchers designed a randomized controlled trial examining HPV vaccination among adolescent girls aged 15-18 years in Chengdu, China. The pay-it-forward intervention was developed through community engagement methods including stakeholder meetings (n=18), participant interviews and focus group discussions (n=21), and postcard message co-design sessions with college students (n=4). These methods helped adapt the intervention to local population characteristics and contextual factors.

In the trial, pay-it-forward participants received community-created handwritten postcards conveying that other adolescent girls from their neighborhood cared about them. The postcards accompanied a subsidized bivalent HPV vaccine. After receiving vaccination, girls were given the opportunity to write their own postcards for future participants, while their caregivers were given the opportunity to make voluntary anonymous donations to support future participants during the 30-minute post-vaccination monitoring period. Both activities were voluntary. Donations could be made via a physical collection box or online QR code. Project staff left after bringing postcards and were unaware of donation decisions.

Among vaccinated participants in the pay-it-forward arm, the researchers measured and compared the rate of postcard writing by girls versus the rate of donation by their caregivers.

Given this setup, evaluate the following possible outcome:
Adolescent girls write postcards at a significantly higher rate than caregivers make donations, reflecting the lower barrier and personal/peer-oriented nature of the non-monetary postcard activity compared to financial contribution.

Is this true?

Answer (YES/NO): NO